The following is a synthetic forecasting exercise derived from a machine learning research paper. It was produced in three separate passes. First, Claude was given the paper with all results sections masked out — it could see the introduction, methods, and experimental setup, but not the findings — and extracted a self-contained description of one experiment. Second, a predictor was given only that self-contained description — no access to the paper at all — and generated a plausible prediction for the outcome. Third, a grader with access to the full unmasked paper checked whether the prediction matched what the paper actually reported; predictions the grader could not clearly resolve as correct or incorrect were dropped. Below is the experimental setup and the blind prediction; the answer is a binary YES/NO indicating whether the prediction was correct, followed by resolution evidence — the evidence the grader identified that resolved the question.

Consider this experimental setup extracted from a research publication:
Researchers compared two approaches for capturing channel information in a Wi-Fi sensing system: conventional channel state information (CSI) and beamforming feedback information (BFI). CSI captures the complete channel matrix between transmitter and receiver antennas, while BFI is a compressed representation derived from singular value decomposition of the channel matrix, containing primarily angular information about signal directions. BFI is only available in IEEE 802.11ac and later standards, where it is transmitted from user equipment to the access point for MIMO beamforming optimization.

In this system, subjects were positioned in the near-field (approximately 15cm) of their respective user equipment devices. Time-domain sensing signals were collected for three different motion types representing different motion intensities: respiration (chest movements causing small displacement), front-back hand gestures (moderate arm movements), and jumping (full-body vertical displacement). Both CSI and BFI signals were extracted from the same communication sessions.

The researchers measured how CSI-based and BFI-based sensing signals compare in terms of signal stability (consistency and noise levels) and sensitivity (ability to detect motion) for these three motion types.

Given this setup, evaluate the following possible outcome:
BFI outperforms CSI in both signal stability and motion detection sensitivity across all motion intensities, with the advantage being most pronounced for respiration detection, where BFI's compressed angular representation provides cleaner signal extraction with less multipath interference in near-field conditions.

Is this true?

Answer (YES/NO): NO